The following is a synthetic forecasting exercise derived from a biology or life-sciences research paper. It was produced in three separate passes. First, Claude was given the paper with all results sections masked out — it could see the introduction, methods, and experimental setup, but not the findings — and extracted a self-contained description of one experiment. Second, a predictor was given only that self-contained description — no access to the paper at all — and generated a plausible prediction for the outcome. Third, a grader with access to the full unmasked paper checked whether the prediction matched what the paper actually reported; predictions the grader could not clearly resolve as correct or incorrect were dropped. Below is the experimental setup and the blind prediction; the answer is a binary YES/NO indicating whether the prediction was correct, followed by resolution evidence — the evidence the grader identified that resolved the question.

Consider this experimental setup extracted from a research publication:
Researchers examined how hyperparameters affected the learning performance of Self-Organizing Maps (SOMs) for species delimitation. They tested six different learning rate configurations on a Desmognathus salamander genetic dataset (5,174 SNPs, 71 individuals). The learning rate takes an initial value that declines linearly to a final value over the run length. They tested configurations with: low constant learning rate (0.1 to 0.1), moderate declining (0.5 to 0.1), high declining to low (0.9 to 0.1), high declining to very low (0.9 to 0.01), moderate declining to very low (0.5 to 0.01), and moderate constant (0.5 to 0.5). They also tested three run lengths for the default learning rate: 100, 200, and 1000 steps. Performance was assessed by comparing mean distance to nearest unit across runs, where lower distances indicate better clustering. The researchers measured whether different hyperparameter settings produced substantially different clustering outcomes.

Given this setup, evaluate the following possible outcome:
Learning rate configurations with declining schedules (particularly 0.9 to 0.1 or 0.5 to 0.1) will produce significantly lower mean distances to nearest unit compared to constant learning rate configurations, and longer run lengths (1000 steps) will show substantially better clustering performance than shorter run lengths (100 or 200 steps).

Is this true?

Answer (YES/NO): NO